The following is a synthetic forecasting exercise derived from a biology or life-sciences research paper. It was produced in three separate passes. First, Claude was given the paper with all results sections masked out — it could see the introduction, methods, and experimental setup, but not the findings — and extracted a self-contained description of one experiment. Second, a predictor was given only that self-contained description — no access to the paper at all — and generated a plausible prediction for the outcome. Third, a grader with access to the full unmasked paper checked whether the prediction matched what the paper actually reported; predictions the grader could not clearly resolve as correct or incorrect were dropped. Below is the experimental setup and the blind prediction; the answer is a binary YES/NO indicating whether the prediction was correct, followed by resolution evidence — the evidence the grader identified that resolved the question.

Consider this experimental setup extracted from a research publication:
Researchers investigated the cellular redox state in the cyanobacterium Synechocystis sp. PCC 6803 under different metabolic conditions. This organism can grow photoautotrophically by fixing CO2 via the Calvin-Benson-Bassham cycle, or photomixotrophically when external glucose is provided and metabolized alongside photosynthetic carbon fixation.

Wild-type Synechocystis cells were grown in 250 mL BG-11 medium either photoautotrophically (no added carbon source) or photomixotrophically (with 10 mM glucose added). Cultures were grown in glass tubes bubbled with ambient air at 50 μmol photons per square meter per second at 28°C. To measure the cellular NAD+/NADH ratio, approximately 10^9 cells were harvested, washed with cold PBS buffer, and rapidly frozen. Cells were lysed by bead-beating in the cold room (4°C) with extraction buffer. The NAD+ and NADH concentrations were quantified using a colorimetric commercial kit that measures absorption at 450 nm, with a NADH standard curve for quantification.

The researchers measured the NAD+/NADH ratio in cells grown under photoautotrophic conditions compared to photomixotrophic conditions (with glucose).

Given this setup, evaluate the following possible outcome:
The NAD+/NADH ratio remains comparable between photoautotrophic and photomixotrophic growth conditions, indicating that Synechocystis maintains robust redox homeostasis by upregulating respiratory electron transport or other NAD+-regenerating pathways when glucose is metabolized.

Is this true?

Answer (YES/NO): NO